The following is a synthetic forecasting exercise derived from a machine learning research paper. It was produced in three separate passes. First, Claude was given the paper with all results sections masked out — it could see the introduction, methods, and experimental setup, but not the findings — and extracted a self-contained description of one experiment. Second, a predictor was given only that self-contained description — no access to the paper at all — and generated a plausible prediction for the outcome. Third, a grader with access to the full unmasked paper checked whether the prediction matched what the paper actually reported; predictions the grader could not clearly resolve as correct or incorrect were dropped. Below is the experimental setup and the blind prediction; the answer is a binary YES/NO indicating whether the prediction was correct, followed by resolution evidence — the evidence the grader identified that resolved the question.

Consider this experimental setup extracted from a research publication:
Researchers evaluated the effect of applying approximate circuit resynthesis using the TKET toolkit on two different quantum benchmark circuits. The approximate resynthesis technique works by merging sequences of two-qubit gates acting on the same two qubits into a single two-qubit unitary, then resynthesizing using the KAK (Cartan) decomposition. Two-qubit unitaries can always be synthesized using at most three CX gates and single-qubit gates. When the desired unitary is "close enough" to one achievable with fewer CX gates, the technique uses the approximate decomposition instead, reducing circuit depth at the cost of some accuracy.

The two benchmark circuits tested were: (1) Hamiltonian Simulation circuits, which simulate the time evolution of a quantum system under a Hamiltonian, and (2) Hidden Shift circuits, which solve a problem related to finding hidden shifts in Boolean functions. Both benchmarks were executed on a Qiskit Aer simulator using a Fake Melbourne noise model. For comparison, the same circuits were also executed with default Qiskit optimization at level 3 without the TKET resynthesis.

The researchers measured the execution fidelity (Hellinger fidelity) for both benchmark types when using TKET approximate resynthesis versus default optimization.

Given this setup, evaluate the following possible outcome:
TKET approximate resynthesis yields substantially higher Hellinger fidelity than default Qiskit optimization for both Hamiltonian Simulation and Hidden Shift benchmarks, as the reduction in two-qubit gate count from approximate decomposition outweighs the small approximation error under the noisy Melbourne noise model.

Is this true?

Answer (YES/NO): NO